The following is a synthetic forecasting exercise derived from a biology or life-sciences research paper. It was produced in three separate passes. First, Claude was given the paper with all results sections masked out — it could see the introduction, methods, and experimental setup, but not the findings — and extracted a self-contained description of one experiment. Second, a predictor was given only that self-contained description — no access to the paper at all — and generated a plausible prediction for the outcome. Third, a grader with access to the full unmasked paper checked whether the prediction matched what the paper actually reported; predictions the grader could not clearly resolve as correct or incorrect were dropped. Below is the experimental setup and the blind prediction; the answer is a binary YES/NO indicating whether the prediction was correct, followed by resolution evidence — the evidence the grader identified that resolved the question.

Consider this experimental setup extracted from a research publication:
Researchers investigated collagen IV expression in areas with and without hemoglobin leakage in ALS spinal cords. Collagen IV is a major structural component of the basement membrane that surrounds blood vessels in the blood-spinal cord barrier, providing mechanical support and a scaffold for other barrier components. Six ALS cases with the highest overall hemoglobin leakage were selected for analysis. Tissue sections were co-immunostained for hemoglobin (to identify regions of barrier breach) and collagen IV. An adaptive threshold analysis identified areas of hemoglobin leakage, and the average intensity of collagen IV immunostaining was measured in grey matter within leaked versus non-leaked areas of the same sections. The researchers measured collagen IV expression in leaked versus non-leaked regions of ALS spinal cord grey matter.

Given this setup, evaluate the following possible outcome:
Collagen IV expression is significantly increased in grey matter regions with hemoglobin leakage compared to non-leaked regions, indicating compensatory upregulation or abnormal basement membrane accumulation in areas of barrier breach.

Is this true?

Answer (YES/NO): NO